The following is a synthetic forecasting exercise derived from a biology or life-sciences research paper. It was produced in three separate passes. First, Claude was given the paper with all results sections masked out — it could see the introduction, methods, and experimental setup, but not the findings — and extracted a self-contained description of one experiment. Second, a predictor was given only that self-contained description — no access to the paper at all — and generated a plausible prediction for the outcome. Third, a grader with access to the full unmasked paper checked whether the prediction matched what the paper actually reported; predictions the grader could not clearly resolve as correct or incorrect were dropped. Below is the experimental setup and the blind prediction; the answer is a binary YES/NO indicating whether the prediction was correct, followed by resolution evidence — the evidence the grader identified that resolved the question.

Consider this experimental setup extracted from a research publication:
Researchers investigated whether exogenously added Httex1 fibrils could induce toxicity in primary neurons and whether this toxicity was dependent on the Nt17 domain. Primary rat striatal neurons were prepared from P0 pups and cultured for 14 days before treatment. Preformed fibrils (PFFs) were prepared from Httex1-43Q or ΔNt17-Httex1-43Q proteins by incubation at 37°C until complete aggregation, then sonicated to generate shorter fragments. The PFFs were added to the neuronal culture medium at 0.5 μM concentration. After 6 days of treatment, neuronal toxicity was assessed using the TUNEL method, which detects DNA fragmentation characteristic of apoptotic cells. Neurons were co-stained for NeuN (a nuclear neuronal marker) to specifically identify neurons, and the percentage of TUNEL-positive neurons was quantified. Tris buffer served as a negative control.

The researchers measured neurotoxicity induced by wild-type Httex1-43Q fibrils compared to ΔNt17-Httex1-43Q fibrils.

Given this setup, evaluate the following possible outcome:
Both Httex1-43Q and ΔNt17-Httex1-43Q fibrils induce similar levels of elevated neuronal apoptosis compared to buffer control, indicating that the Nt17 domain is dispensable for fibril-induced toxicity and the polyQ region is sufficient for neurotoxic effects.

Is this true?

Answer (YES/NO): NO